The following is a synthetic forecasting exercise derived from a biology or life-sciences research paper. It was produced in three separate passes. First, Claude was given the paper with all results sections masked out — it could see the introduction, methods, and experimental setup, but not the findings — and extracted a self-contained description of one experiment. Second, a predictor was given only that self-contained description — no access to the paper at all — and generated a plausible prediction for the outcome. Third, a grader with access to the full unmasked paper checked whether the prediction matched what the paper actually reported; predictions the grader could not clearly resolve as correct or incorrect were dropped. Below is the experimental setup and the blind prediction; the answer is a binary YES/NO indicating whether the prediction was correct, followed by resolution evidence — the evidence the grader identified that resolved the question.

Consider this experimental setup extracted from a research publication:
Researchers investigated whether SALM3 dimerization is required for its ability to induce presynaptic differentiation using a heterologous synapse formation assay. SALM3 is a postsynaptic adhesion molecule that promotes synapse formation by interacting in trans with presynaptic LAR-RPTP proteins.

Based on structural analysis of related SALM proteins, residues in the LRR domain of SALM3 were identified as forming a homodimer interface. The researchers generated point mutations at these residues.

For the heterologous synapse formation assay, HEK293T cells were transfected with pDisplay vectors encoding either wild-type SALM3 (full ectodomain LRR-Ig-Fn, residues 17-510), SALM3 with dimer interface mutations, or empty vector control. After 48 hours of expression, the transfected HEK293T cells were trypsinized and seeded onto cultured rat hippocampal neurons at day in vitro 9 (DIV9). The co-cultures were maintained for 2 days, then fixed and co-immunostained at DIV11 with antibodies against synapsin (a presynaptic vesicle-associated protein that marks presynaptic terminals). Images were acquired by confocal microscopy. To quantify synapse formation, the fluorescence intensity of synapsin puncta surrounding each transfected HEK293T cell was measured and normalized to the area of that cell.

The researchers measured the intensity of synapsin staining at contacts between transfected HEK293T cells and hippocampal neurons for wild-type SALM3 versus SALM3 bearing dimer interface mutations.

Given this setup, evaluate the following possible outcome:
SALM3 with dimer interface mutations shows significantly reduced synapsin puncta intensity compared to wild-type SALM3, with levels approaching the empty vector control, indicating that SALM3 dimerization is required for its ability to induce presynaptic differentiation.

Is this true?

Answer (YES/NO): YES